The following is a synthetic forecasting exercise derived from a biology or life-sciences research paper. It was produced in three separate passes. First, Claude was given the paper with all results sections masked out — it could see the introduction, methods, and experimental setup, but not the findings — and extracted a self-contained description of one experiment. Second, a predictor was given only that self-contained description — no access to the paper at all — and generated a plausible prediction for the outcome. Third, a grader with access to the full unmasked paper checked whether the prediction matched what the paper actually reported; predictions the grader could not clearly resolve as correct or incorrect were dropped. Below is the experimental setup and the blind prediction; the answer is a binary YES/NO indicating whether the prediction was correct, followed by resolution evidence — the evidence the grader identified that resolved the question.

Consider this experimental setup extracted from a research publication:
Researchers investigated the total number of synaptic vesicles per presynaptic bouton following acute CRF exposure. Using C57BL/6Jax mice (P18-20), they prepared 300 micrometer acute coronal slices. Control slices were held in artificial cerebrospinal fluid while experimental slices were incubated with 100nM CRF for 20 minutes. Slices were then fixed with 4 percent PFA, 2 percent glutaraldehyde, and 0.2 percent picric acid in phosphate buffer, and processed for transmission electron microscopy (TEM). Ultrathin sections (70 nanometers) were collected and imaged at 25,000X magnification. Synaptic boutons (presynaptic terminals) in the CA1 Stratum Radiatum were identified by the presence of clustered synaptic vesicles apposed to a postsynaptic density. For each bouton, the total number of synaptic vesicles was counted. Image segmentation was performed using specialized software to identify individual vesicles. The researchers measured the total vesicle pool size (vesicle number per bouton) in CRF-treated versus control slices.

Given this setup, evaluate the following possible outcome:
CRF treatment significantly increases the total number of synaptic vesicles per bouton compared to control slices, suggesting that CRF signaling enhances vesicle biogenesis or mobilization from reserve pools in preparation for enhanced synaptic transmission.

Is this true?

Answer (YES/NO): YES